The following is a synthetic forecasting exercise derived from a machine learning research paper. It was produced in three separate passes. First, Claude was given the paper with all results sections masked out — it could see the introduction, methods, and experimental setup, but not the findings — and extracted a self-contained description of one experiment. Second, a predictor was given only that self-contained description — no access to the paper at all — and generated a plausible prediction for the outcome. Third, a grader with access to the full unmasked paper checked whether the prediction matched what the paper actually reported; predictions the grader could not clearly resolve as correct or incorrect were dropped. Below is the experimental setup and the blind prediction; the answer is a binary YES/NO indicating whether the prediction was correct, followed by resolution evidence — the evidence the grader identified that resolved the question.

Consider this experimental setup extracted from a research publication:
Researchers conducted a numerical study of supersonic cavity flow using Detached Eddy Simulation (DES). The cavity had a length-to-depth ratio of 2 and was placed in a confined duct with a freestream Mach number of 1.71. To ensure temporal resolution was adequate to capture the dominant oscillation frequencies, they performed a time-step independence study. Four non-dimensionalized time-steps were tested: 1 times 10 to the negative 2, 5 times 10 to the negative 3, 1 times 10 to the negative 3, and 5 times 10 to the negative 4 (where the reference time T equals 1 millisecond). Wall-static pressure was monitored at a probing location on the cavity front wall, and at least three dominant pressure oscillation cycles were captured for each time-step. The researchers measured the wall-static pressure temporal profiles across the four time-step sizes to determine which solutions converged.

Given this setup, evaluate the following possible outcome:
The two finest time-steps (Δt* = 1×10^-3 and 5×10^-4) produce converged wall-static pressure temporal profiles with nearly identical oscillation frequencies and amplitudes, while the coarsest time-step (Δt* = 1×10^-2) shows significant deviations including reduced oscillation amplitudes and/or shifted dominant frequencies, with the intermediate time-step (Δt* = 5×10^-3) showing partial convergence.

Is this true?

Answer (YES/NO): NO